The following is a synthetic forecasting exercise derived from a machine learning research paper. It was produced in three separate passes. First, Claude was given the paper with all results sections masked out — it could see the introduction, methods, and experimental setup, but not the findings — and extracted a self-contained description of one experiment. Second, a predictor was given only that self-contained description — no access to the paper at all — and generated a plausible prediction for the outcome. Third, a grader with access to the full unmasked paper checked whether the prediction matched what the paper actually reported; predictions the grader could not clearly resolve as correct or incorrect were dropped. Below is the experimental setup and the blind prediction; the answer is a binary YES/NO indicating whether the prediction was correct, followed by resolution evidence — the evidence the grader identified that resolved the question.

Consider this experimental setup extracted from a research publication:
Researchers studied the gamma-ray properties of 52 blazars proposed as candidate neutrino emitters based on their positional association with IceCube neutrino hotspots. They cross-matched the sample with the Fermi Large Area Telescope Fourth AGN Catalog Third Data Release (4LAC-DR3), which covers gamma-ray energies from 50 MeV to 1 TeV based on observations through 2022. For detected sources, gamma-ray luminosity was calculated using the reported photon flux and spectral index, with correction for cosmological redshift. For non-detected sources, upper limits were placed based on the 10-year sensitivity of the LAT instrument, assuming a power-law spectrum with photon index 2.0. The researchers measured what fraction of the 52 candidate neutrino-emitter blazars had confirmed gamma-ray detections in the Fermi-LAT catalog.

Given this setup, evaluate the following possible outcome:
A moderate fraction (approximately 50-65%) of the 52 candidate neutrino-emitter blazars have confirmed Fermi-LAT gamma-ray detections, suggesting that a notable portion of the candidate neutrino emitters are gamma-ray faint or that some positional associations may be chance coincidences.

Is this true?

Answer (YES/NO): NO